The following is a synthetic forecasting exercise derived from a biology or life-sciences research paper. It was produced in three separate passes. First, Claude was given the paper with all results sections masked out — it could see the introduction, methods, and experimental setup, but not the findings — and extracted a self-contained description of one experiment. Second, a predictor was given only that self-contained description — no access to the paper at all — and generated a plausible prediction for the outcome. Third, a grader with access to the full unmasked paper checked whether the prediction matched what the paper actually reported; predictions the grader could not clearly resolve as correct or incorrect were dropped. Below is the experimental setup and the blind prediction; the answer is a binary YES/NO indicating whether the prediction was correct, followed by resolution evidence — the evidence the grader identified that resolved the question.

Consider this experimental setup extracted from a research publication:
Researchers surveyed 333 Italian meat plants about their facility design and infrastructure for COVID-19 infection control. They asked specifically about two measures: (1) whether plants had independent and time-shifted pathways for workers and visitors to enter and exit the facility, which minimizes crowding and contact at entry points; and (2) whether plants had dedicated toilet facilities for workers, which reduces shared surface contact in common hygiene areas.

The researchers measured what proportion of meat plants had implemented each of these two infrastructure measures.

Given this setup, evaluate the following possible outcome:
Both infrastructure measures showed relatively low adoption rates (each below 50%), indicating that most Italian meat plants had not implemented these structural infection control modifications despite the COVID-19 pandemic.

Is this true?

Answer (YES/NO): NO